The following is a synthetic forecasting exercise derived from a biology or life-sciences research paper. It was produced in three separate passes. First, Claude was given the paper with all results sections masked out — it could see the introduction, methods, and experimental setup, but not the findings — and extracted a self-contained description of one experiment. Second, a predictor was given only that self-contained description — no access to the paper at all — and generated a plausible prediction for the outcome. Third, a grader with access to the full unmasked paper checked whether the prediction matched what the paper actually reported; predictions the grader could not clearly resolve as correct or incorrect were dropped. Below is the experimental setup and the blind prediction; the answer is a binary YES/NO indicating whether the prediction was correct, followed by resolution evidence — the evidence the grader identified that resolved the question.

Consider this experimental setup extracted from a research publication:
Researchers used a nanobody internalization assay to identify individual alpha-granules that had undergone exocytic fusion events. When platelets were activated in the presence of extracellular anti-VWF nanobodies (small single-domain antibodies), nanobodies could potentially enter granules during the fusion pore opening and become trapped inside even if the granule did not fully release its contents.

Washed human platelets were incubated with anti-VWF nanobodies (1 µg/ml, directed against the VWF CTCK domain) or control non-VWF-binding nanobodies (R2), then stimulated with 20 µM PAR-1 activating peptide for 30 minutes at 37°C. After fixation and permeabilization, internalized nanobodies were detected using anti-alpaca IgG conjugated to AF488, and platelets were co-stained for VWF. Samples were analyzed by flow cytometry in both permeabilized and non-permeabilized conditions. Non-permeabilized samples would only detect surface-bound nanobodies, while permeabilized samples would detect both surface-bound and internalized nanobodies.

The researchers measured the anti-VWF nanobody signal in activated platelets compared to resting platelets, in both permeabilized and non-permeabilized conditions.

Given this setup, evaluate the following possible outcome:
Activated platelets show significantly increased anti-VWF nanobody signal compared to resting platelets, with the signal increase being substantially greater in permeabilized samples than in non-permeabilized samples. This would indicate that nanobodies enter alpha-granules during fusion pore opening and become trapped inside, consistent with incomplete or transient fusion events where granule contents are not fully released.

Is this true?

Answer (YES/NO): YES